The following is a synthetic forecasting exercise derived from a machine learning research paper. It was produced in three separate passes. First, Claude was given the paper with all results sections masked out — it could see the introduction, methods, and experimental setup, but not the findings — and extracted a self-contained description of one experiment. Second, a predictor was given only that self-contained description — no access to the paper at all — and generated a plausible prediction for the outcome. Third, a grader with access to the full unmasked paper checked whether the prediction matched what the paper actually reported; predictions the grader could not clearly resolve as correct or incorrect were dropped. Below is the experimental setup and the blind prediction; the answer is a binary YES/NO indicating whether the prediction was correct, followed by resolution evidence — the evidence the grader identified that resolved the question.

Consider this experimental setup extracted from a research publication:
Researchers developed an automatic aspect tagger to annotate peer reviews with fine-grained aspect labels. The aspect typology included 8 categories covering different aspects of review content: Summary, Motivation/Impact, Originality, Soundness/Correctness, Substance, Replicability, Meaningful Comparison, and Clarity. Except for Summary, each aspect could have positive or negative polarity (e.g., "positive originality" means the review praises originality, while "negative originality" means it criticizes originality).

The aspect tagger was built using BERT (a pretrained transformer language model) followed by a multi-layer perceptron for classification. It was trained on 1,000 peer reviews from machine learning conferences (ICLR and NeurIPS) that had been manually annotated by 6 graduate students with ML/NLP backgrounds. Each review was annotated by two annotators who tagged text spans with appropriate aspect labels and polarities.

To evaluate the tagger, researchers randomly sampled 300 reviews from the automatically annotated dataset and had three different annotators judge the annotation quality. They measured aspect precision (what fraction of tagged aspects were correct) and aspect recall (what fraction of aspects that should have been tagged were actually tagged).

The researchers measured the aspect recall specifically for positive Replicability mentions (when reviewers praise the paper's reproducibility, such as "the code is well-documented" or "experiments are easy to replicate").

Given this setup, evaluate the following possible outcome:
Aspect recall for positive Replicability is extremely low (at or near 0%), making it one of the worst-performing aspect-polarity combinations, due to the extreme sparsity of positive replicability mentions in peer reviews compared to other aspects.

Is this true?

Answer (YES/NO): NO